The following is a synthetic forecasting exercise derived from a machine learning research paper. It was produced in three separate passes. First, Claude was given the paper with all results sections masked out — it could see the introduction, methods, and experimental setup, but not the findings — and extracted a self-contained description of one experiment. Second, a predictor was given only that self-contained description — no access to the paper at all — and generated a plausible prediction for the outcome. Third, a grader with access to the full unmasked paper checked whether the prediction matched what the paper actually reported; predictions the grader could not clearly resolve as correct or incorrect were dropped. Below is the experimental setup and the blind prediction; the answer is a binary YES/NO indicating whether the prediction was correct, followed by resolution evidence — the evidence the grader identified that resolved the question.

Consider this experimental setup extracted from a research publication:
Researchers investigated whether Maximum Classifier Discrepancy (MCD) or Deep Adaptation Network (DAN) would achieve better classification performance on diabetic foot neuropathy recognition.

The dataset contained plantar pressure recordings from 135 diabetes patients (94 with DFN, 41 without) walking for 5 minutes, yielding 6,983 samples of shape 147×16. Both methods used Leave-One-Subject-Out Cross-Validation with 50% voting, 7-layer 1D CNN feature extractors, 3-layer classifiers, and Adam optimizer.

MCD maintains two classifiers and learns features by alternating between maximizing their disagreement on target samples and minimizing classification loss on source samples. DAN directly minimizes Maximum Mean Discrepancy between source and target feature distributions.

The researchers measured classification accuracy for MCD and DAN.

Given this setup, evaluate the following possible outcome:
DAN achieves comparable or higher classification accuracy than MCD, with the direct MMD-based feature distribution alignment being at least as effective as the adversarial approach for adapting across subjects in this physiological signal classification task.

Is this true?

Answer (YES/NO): YES